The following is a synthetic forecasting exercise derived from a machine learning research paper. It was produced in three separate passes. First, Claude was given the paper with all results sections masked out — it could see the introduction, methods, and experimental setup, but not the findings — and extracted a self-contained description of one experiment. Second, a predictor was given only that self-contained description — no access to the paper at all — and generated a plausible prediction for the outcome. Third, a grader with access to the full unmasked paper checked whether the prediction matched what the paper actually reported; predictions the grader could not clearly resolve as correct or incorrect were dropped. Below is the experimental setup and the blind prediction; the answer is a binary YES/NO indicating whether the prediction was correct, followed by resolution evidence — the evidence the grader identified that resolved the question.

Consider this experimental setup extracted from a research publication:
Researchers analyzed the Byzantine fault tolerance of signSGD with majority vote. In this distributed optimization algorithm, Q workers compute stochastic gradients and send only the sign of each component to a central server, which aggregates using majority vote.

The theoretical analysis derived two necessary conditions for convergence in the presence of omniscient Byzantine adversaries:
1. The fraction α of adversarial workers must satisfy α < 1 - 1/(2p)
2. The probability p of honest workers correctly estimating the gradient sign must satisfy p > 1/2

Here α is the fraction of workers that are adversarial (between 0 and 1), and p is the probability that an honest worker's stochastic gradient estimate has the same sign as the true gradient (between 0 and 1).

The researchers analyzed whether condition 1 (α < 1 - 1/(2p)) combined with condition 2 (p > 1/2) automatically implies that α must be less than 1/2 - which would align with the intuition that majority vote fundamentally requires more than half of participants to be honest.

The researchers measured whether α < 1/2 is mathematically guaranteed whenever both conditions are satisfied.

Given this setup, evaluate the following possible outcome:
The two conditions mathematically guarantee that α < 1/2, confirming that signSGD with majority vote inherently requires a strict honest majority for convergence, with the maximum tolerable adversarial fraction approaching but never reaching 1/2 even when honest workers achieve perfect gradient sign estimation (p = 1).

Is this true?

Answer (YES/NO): YES